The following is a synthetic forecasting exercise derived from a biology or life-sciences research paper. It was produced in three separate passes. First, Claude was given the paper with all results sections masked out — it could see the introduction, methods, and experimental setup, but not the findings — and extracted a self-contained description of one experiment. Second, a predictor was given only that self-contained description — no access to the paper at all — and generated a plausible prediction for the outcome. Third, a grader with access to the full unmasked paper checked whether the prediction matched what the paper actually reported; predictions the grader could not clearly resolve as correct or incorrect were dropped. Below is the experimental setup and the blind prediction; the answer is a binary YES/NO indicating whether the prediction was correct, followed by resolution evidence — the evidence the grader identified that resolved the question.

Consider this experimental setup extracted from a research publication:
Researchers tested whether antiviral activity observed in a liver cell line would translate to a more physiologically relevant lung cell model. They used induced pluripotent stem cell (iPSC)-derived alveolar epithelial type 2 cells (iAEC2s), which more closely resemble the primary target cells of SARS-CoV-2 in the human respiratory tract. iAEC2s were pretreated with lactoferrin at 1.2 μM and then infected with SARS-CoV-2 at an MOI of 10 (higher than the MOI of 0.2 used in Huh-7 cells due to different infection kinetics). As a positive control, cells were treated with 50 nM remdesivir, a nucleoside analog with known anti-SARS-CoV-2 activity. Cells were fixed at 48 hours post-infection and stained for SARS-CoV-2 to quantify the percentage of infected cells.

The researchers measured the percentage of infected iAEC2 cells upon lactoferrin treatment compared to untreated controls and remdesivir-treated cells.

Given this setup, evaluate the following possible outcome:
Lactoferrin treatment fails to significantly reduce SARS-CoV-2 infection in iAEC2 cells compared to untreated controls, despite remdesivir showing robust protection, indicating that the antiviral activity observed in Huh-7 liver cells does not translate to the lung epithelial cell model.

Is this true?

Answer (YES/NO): NO